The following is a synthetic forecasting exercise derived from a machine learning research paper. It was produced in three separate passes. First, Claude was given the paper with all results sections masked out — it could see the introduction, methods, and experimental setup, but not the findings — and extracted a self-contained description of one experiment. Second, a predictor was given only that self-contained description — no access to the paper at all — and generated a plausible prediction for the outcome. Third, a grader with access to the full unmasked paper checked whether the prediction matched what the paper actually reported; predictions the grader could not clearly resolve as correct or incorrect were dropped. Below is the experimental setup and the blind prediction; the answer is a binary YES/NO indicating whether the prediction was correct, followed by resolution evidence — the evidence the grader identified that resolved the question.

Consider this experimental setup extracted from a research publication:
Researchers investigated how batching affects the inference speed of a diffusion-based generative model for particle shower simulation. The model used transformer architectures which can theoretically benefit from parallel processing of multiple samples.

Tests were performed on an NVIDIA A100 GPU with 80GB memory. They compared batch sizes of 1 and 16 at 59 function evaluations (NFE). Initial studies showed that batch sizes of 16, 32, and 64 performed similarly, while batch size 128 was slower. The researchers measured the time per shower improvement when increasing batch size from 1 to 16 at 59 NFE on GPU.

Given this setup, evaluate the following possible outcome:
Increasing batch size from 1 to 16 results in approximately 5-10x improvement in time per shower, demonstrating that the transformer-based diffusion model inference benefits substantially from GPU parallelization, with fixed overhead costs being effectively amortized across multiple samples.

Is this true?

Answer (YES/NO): NO